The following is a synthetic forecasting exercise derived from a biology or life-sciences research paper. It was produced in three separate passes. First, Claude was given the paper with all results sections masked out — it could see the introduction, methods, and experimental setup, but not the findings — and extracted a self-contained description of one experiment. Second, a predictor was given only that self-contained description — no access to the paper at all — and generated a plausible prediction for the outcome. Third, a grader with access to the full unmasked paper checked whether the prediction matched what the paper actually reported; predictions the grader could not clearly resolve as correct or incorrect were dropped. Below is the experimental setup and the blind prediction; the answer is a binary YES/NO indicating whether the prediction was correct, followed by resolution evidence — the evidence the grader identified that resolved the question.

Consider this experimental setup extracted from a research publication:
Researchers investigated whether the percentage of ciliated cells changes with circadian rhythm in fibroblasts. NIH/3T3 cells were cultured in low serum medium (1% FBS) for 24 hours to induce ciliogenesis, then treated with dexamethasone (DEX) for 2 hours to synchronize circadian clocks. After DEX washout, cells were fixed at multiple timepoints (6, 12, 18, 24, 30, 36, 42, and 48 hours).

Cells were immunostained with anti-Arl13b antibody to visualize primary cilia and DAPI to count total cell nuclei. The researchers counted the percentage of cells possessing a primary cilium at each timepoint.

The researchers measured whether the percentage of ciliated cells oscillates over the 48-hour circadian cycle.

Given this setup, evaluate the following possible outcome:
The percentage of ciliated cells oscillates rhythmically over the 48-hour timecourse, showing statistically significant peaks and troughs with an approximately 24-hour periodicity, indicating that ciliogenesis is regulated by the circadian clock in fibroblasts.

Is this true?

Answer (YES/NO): YES